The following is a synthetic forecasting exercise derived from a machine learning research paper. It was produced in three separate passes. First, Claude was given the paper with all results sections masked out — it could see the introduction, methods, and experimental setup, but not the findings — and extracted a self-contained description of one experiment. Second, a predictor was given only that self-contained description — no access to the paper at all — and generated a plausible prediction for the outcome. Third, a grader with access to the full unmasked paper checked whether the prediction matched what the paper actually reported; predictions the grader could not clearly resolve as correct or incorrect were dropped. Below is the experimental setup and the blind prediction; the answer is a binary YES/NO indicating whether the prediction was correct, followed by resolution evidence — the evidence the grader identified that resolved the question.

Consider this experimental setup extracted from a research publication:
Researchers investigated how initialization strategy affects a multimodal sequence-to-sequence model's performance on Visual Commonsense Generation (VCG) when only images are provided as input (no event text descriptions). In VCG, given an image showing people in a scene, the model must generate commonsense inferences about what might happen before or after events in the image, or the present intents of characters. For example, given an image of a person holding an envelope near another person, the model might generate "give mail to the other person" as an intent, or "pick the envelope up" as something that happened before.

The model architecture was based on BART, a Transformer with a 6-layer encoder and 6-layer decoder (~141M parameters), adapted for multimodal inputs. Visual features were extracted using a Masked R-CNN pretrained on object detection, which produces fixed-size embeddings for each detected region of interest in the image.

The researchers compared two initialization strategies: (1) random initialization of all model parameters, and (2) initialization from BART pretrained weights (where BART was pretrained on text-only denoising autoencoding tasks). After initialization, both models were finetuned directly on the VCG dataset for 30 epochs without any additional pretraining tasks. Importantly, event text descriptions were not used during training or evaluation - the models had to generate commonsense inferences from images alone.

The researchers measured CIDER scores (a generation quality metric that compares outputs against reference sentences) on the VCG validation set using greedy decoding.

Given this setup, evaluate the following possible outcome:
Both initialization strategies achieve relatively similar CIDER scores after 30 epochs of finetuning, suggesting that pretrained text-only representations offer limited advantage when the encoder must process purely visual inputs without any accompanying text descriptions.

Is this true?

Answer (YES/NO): NO